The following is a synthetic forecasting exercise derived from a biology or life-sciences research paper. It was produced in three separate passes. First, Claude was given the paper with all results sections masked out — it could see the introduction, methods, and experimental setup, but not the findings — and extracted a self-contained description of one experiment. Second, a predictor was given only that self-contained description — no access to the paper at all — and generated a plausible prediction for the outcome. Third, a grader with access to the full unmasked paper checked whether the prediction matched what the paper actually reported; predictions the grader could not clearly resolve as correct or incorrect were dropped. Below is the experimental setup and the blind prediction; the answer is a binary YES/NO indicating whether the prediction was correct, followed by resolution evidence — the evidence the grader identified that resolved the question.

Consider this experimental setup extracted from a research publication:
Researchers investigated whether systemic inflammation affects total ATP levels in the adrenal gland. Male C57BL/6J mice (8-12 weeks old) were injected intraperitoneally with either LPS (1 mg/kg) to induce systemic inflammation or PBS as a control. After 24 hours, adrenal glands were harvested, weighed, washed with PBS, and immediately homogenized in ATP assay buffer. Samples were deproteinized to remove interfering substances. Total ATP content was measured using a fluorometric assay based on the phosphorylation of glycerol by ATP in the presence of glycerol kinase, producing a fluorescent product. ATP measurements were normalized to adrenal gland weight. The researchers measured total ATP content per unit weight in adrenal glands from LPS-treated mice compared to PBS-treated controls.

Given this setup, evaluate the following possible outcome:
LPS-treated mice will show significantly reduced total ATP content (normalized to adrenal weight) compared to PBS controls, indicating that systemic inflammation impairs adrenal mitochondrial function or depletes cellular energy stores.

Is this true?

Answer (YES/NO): YES